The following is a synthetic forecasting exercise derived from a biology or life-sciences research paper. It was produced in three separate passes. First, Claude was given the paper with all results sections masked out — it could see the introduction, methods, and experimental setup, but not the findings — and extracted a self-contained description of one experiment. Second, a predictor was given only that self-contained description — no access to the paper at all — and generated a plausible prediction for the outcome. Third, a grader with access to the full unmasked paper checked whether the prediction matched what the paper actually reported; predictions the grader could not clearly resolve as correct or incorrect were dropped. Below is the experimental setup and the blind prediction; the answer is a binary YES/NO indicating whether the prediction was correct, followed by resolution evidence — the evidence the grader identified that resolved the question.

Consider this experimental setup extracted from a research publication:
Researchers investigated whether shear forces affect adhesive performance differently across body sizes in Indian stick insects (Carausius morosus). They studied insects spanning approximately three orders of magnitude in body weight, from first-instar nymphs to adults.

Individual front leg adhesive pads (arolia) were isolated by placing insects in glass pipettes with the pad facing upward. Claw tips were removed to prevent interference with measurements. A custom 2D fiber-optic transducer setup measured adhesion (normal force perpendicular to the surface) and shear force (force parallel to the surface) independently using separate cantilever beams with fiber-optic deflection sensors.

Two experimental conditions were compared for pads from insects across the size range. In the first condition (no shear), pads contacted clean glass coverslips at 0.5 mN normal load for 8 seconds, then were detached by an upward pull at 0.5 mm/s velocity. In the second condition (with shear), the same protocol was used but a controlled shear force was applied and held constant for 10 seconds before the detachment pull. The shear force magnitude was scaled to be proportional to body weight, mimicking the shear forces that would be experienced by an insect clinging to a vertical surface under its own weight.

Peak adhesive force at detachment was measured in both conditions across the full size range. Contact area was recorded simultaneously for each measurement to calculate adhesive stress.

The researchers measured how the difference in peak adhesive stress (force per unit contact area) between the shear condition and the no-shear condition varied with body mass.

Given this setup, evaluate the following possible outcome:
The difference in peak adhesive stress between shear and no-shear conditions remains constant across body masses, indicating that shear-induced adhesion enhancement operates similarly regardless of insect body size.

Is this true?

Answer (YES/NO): NO